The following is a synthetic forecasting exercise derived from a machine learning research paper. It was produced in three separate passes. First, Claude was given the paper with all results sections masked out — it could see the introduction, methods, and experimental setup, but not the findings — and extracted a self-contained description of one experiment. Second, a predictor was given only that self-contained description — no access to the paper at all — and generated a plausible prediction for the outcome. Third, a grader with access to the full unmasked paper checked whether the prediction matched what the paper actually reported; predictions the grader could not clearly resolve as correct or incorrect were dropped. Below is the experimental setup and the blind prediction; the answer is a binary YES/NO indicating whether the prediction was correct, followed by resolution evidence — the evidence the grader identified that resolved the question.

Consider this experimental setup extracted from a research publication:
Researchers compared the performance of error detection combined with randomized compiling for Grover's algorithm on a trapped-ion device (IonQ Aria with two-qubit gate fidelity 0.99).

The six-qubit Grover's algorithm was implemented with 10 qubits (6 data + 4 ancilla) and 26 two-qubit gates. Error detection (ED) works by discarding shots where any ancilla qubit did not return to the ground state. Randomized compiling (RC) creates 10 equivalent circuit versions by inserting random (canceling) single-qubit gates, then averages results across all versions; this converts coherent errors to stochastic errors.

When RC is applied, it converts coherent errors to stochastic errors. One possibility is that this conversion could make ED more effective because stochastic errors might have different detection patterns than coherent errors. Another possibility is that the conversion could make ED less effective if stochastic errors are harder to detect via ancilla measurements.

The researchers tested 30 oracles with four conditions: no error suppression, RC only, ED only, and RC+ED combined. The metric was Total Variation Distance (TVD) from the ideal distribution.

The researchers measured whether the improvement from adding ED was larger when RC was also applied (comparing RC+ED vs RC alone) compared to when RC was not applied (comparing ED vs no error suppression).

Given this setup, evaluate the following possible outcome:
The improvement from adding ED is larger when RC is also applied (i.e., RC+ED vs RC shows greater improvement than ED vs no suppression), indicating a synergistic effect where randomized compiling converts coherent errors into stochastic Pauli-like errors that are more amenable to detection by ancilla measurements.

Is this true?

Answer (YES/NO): YES